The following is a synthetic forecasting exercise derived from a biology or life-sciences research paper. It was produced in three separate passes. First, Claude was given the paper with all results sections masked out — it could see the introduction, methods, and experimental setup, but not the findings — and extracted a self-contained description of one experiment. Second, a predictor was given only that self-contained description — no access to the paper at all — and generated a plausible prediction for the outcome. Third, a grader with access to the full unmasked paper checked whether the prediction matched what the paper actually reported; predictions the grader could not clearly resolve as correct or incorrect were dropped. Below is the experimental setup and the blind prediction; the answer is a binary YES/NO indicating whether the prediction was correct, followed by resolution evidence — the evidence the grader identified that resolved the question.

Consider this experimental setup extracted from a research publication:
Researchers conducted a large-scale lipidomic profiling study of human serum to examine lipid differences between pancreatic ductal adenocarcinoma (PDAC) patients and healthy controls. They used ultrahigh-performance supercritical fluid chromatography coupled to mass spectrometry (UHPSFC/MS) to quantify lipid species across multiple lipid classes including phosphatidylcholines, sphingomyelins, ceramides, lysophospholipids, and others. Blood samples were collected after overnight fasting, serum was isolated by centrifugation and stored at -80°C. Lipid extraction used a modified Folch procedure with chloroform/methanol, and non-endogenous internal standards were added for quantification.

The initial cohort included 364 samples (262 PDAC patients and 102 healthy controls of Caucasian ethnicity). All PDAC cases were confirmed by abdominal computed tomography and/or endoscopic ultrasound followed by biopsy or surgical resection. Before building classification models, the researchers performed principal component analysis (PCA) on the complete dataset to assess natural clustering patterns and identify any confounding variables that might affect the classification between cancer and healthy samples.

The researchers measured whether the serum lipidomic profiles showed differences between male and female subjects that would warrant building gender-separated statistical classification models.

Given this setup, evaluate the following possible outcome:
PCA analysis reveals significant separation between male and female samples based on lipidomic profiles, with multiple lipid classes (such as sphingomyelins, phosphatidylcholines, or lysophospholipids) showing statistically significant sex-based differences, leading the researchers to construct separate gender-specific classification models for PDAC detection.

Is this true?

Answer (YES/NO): NO